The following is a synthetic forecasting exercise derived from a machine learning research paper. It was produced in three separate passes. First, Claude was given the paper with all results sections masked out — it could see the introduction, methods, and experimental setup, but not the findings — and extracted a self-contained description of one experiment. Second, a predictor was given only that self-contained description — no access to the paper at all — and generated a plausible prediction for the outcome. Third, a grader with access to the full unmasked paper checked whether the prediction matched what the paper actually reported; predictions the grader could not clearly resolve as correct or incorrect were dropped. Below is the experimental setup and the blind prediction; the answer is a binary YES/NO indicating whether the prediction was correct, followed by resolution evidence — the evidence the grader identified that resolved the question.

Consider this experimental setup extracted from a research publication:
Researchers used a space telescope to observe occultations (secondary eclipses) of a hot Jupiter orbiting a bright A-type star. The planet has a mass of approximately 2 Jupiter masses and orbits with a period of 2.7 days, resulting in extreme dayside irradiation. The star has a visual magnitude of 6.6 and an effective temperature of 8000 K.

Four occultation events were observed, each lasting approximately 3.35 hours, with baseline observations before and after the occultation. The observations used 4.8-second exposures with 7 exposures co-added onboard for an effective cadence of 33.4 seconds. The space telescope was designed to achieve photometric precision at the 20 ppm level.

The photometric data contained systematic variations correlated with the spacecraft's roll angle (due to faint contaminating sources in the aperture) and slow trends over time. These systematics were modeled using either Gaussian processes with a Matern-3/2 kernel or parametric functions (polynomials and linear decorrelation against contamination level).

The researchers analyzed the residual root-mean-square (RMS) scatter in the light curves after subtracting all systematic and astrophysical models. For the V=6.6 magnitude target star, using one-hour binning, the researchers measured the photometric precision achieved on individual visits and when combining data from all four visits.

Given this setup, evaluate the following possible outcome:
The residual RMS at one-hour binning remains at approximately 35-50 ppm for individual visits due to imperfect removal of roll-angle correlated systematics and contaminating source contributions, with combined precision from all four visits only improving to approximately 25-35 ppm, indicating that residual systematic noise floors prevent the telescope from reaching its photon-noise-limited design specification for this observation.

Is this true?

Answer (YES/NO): NO